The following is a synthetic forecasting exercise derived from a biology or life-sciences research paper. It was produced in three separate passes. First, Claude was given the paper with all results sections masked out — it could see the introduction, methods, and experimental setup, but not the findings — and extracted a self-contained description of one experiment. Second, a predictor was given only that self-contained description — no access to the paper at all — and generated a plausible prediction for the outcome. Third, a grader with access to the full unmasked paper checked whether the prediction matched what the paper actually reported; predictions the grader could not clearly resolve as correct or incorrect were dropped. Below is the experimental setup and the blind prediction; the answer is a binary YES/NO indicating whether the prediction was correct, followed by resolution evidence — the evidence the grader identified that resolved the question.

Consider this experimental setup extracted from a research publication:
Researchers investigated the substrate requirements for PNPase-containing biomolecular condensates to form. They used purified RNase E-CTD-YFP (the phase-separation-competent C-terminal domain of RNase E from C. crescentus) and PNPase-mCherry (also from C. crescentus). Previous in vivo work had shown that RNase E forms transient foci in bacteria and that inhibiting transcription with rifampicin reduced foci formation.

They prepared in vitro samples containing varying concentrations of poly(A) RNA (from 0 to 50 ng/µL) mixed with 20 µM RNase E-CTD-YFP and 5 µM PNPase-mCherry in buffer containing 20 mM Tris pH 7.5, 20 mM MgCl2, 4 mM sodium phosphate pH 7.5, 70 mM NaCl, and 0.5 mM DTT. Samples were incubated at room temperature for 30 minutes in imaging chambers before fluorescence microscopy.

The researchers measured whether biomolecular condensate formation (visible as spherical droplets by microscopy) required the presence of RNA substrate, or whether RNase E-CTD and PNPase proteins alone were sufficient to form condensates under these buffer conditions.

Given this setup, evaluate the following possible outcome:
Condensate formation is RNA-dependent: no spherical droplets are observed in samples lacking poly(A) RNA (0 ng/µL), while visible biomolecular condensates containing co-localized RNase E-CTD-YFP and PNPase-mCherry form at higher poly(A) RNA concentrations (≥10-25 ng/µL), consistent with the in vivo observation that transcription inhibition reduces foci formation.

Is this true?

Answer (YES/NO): NO